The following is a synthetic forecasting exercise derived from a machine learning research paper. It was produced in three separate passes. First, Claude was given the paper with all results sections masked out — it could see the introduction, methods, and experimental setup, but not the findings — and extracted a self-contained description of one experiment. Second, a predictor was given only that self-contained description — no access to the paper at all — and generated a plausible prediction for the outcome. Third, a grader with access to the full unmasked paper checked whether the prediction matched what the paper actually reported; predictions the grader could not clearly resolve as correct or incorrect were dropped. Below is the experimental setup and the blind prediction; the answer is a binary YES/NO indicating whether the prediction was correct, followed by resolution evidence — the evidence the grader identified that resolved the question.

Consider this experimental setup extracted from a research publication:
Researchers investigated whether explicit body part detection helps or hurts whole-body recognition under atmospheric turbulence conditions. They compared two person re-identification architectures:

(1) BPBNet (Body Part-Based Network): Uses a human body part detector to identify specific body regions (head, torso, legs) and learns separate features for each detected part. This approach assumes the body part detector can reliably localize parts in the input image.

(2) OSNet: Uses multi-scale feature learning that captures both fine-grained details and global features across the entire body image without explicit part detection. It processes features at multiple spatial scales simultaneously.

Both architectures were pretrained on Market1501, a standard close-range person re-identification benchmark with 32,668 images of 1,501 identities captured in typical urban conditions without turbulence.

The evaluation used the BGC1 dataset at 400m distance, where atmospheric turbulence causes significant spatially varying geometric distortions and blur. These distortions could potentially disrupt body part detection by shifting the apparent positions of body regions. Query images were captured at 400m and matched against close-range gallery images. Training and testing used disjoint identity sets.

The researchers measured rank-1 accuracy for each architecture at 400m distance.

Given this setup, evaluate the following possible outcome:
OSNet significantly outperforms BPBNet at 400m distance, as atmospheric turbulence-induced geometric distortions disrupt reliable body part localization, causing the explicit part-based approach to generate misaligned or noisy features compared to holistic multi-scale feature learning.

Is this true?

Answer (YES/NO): NO